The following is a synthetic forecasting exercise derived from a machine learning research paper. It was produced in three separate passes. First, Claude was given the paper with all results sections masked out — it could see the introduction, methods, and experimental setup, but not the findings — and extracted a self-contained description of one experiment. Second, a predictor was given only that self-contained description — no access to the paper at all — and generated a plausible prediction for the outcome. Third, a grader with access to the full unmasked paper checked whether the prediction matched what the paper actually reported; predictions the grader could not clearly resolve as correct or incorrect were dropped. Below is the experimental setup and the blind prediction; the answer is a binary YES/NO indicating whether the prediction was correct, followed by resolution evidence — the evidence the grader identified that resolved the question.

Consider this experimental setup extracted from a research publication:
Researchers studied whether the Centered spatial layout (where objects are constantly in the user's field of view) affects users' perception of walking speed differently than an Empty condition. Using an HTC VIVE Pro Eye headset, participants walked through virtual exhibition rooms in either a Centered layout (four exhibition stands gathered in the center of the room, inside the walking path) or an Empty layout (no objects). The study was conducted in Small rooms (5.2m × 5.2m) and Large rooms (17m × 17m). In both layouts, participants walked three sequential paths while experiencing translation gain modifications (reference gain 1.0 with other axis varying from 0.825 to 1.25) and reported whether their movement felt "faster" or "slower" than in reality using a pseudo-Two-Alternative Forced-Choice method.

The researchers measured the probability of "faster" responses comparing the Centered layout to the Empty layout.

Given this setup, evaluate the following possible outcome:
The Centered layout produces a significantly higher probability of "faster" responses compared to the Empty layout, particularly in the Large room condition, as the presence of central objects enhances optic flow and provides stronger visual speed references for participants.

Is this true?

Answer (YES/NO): NO